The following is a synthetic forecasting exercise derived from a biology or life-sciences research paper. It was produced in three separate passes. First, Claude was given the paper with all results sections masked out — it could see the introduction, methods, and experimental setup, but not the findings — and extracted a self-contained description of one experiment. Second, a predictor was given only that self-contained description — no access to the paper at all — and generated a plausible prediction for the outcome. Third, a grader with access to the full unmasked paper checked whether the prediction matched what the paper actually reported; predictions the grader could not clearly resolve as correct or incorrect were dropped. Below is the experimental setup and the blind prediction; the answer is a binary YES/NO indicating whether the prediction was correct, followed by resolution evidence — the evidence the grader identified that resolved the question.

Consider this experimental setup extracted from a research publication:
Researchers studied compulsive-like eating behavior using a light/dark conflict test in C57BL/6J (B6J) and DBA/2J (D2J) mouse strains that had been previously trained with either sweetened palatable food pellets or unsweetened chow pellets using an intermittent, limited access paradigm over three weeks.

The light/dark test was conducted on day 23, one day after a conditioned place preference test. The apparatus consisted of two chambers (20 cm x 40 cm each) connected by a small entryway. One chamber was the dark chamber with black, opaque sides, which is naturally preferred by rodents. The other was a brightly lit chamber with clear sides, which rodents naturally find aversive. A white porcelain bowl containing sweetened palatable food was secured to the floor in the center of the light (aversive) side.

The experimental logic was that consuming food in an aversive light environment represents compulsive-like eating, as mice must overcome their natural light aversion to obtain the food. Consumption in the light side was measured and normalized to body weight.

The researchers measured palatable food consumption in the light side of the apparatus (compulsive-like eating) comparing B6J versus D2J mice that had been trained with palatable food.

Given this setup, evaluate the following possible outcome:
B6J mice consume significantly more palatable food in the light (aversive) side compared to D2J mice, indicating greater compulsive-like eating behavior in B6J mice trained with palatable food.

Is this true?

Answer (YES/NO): NO